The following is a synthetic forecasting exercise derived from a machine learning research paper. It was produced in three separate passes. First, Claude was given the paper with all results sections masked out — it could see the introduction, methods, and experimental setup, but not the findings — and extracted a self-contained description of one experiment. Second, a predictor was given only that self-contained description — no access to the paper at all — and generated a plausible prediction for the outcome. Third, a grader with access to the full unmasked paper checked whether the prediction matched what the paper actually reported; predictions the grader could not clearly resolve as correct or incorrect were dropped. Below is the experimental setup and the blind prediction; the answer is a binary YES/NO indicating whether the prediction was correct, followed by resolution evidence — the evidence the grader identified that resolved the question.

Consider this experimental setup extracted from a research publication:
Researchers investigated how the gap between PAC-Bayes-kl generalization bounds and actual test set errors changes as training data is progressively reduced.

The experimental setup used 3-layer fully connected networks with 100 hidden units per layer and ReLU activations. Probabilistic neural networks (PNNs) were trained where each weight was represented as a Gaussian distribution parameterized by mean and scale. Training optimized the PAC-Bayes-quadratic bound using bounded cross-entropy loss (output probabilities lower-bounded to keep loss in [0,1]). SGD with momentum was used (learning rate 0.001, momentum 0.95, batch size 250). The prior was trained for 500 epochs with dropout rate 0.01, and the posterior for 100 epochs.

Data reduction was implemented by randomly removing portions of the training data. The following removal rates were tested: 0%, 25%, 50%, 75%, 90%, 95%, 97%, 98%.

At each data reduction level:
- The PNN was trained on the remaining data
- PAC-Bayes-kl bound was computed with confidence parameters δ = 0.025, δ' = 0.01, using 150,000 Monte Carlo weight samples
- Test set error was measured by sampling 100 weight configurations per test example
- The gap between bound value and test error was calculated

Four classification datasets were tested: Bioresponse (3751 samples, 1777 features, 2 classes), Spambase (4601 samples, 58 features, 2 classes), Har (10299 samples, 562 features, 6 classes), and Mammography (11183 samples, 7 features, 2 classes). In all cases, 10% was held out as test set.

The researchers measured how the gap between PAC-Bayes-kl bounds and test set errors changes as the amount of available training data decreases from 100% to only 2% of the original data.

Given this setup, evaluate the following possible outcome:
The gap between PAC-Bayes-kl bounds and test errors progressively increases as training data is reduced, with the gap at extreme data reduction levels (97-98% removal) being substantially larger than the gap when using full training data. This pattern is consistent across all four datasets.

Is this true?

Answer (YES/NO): NO